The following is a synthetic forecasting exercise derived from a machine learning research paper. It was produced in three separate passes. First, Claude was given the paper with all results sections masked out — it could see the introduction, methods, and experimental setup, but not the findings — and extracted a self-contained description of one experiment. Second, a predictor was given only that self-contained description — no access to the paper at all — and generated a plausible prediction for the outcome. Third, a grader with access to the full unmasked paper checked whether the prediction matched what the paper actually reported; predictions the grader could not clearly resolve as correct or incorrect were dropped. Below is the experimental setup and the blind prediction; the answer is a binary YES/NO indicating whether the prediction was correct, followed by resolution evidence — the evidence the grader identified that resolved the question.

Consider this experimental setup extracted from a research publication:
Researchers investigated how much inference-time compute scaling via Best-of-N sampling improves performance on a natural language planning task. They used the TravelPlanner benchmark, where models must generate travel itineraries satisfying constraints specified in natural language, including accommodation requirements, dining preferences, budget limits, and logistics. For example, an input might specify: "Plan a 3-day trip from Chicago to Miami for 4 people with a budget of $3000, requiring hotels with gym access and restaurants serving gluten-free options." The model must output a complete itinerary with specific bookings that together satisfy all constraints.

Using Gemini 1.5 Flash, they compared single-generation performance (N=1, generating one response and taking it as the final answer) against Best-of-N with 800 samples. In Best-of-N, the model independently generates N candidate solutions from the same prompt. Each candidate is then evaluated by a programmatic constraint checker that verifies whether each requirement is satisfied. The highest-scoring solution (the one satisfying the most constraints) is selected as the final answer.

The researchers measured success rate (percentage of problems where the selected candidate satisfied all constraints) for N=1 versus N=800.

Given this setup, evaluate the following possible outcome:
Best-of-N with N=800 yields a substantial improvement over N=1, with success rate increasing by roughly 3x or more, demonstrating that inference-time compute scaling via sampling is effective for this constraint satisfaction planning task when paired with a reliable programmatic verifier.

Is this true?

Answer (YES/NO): YES